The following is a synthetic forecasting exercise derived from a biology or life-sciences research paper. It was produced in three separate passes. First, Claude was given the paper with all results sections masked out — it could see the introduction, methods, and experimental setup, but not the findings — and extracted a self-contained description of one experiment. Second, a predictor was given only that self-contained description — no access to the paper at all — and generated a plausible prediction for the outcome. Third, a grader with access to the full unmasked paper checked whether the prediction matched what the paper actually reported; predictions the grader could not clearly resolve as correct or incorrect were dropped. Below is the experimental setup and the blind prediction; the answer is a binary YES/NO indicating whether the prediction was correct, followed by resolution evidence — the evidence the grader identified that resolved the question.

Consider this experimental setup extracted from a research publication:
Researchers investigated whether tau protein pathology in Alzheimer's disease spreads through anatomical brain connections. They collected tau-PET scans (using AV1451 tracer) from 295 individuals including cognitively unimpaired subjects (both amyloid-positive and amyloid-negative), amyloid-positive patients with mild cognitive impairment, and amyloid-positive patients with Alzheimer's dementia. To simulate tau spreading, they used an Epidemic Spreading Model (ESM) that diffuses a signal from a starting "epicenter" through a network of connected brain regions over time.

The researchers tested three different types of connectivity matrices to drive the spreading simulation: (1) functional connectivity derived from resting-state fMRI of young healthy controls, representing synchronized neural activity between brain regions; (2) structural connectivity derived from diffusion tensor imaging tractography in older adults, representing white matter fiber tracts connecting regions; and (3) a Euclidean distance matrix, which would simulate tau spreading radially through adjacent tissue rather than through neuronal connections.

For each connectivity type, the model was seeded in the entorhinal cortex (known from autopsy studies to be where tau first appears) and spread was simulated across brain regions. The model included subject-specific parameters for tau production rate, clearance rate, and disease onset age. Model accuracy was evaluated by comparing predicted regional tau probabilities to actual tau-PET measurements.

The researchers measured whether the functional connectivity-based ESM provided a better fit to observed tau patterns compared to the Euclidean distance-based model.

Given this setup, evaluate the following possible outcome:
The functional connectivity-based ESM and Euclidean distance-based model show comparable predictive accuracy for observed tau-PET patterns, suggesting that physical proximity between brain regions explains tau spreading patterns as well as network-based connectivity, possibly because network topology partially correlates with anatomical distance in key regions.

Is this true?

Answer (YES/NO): NO